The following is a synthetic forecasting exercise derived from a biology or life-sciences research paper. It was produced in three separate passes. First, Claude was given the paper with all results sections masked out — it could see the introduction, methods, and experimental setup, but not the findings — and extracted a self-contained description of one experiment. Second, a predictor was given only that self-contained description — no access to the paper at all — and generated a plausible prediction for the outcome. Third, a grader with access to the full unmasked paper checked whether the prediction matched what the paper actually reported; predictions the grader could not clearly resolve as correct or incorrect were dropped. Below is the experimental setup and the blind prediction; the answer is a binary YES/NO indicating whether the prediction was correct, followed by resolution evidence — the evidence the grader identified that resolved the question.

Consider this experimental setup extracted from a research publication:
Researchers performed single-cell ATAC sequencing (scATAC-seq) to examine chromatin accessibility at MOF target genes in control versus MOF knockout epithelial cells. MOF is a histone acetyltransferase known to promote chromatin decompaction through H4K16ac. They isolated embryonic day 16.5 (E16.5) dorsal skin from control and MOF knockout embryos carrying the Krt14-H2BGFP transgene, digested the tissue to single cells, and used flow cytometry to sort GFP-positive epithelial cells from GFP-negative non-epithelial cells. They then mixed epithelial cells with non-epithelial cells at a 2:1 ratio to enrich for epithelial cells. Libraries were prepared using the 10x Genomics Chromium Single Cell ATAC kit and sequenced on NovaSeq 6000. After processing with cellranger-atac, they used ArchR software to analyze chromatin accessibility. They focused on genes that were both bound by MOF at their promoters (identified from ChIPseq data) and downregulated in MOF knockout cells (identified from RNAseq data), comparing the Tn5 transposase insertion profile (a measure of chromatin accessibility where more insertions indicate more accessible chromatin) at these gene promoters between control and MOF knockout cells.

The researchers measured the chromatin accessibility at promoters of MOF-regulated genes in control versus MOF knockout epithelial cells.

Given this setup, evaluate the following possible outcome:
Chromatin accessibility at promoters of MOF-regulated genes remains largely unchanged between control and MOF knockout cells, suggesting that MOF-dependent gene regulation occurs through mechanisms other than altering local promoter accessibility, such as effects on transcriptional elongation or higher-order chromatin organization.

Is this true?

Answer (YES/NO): NO